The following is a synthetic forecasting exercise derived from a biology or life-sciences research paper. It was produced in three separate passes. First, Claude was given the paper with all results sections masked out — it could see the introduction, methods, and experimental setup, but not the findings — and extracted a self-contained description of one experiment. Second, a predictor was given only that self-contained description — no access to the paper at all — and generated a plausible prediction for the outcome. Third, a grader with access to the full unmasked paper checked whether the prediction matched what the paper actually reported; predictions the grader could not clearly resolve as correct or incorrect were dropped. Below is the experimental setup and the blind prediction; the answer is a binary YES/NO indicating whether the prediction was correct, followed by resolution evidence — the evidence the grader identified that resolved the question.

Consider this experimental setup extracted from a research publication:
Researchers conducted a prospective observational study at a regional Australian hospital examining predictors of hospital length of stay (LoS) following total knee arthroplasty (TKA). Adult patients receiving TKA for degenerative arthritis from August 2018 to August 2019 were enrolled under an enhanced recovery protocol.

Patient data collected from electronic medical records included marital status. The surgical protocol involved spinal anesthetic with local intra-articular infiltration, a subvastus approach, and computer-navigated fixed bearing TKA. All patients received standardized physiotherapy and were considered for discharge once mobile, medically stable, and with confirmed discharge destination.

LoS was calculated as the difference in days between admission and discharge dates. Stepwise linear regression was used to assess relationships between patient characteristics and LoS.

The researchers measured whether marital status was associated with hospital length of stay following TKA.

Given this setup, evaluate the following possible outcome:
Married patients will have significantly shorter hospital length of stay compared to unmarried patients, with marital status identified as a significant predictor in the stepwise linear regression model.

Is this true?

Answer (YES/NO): NO